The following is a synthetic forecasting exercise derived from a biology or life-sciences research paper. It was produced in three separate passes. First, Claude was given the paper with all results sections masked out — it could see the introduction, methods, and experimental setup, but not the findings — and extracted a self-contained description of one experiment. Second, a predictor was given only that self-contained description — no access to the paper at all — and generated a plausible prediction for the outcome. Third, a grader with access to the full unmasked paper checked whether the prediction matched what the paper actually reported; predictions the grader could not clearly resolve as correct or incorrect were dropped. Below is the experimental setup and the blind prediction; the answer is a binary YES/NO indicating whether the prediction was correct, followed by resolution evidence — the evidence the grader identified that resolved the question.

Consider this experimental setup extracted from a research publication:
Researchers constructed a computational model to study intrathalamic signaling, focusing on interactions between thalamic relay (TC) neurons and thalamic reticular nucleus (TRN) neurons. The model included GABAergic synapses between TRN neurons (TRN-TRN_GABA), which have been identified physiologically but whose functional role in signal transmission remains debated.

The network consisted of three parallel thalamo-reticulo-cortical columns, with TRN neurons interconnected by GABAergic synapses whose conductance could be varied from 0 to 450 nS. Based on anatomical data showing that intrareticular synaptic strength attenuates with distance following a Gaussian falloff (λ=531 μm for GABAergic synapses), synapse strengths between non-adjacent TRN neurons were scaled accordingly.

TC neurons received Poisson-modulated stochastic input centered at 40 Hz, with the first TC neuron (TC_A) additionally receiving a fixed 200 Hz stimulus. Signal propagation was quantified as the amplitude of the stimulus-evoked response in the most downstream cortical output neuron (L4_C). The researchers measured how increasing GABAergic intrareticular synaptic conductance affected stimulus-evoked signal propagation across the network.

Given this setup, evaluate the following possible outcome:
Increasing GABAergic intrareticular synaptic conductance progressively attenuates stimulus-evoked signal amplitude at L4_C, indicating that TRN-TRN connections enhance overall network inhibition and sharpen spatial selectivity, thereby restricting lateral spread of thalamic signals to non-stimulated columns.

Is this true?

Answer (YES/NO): NO